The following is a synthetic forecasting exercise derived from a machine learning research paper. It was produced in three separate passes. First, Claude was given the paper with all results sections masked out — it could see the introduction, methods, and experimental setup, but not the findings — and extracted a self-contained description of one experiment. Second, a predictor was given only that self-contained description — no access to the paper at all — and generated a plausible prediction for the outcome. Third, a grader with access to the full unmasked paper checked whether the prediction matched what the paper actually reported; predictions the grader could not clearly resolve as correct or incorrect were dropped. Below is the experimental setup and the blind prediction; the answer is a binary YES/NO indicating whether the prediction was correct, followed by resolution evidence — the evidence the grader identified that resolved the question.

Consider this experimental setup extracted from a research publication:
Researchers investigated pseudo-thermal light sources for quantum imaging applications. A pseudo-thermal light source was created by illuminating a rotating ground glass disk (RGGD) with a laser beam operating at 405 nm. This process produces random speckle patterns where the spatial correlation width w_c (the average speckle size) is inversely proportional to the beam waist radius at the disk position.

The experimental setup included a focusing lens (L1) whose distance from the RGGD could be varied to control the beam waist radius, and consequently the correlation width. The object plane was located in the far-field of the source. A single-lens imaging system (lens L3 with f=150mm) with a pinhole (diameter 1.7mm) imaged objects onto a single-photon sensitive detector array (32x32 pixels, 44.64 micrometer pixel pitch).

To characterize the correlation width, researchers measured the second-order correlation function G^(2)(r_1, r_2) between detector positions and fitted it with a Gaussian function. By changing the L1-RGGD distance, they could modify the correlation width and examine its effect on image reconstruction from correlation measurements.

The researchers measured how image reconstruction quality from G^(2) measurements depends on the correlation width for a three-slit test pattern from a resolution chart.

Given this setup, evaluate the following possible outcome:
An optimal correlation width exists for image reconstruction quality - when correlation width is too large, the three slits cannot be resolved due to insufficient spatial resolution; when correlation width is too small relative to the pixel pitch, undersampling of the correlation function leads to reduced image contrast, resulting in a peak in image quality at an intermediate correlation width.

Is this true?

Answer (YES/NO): NO